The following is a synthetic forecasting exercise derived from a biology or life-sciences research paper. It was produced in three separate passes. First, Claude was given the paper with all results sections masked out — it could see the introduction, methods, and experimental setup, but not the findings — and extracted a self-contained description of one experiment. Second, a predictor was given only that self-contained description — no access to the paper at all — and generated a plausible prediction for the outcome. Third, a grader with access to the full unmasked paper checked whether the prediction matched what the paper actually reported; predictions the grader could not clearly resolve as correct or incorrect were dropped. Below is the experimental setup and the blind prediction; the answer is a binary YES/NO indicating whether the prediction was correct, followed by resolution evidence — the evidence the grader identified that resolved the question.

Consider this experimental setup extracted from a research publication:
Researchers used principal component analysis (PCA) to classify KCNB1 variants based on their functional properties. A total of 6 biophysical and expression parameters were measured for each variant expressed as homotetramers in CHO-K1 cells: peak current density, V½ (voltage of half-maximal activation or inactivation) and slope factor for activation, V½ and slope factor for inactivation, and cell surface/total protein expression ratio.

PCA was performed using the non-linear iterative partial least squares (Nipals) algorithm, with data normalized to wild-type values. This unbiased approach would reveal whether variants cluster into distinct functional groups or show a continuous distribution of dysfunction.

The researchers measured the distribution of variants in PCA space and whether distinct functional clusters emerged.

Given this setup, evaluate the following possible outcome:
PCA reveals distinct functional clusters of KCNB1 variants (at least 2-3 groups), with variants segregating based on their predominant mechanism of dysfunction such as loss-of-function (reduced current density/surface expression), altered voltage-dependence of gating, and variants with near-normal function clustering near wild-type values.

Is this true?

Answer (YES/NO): NO